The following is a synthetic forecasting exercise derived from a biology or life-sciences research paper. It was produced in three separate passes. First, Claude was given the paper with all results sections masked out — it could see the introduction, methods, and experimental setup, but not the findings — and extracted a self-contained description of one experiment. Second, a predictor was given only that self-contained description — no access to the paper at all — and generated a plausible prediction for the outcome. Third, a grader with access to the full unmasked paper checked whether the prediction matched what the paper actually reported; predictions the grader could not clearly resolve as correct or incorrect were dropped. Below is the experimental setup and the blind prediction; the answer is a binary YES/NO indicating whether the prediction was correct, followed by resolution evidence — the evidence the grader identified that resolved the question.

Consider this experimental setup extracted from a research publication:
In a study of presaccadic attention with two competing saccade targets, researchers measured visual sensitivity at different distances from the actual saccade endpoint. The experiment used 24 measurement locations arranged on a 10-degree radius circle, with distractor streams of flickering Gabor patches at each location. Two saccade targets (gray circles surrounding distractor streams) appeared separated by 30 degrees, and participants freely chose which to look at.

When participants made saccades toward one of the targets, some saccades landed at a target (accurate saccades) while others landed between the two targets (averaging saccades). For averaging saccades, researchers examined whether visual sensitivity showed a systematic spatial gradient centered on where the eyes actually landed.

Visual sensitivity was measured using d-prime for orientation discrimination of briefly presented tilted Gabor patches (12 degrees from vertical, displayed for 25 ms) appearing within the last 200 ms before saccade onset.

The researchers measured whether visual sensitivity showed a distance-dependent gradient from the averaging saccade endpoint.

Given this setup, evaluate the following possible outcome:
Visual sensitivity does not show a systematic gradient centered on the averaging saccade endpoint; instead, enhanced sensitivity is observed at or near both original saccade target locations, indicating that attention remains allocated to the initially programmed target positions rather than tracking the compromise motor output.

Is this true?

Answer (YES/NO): YES